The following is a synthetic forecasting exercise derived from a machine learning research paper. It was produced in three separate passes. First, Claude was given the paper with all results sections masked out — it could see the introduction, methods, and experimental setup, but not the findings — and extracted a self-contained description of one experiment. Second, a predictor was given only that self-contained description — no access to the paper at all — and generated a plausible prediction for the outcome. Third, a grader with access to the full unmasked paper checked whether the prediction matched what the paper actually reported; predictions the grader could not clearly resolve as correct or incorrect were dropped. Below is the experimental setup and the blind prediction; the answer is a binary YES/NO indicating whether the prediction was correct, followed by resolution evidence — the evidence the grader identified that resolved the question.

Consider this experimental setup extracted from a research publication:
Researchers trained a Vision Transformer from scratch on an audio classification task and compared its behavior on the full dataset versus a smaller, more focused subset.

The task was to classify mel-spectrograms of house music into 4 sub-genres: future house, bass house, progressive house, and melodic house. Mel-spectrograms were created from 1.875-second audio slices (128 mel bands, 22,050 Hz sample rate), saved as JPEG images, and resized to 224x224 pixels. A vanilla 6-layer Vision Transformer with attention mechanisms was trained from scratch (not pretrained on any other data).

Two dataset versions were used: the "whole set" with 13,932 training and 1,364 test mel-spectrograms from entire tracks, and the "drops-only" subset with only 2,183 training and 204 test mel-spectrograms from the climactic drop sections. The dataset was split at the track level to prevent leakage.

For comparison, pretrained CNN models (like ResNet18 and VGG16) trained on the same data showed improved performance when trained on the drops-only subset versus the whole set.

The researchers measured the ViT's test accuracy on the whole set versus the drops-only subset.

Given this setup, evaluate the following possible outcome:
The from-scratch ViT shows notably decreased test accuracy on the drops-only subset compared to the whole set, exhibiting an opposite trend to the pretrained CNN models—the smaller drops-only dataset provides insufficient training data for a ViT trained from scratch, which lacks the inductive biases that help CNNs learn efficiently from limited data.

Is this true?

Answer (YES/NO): NO